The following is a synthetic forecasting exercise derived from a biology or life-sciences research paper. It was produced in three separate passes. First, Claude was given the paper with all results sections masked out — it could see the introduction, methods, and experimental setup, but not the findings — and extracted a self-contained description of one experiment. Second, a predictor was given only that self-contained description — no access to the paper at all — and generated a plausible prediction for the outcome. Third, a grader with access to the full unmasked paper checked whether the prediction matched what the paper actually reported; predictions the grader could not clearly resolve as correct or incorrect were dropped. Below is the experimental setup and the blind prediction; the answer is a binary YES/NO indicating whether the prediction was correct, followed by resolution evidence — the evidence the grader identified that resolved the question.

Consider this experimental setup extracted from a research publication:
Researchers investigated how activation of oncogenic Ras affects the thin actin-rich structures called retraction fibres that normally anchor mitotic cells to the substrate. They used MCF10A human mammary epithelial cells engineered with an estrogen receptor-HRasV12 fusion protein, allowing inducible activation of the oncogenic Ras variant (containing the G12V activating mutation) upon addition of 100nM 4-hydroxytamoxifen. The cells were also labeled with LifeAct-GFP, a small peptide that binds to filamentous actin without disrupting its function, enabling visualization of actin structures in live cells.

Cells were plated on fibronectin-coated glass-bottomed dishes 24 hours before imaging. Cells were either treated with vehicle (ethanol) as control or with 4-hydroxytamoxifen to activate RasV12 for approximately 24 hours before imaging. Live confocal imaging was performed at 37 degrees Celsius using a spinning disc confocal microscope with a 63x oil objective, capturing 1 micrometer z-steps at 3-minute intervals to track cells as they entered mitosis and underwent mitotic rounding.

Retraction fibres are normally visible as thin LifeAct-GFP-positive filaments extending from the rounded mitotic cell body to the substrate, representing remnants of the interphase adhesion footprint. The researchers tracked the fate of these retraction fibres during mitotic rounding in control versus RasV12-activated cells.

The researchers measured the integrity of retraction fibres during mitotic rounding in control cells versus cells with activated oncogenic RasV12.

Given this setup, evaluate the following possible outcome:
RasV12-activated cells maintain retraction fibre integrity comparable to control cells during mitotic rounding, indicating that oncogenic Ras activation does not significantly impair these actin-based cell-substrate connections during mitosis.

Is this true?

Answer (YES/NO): NO